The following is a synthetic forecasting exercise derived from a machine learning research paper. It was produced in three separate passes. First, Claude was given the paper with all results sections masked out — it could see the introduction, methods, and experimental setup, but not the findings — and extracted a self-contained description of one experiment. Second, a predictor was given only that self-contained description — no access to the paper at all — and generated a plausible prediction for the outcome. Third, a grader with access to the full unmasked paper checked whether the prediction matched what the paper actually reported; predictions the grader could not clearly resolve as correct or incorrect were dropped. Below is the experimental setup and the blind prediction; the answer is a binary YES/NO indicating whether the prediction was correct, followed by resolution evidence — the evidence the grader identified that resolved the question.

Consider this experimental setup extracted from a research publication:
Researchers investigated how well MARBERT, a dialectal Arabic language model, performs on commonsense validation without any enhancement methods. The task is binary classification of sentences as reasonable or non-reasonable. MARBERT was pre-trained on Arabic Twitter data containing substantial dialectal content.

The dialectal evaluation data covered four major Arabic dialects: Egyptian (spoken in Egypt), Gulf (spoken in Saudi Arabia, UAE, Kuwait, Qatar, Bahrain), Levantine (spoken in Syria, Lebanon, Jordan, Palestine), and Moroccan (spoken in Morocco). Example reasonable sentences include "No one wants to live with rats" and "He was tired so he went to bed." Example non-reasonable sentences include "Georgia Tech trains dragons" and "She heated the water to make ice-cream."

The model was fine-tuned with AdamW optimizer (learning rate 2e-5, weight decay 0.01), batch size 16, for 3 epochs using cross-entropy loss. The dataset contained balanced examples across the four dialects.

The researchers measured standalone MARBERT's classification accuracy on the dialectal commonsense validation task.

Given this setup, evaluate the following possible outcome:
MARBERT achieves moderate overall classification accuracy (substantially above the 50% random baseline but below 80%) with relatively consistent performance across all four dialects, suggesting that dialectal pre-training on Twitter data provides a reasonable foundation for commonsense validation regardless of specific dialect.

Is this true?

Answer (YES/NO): NO